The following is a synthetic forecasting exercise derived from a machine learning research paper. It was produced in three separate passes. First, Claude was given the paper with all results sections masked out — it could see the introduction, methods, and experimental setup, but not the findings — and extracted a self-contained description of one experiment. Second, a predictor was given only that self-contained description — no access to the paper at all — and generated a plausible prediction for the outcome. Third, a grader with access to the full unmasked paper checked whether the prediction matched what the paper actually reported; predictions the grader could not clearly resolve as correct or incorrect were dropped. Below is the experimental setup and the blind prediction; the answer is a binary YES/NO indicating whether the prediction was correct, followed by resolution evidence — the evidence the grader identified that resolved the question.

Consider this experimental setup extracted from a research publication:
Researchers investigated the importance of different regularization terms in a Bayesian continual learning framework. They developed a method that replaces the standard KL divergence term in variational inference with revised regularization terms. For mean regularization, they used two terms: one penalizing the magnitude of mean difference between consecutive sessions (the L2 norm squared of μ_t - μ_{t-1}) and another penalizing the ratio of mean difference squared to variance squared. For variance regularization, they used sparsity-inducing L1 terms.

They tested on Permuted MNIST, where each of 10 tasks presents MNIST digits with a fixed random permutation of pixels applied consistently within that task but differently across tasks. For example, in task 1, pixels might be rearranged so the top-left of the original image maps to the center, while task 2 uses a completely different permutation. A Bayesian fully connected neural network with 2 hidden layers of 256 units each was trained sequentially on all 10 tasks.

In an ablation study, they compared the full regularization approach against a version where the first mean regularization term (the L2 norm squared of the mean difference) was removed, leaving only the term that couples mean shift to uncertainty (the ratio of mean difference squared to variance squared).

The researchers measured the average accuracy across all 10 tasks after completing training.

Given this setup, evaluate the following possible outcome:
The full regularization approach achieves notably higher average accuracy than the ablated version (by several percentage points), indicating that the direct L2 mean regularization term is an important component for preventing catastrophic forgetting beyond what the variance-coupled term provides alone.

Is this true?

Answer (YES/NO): YES